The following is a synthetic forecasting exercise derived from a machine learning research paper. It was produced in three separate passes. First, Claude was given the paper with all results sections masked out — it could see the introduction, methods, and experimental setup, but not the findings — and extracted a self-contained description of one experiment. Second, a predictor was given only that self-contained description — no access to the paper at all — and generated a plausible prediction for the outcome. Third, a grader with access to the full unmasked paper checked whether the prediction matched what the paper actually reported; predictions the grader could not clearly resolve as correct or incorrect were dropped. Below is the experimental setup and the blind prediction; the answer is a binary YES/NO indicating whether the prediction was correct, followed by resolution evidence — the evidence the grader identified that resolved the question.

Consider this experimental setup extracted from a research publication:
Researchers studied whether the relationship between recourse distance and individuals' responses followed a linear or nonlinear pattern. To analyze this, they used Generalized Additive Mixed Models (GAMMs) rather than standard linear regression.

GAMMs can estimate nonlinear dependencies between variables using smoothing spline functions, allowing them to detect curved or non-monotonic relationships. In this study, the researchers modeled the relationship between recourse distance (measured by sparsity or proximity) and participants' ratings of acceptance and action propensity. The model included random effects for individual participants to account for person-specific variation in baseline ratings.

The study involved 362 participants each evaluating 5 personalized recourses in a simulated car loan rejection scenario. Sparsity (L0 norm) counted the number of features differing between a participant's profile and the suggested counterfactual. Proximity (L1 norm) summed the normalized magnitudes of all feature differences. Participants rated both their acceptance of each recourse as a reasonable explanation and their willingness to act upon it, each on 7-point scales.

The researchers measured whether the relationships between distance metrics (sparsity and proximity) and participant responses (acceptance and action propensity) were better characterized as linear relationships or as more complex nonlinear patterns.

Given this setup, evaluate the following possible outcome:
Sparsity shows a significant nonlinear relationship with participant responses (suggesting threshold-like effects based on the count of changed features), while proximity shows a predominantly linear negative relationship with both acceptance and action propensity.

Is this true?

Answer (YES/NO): NO